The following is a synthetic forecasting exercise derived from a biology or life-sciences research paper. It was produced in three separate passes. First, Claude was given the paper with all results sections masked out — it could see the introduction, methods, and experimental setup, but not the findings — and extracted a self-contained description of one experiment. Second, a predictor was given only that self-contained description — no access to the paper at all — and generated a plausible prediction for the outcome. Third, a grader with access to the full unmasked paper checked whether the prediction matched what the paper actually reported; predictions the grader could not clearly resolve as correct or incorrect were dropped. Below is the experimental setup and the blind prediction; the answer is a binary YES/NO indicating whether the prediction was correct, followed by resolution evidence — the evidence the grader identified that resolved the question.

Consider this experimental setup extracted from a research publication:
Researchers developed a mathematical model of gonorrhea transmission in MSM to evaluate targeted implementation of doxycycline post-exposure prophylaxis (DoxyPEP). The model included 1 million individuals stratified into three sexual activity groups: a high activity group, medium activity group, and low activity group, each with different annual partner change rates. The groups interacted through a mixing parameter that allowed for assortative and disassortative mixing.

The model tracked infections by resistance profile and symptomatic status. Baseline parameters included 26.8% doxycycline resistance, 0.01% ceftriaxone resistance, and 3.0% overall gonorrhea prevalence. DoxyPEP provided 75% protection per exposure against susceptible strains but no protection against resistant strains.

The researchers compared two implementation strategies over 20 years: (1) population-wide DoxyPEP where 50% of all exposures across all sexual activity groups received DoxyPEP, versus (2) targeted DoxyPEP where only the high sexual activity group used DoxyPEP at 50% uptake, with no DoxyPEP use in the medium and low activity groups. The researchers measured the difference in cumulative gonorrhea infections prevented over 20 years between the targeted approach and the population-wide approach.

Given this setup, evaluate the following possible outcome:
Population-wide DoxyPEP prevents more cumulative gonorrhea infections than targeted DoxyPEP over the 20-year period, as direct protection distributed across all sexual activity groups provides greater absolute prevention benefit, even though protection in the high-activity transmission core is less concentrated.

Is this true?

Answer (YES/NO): NO